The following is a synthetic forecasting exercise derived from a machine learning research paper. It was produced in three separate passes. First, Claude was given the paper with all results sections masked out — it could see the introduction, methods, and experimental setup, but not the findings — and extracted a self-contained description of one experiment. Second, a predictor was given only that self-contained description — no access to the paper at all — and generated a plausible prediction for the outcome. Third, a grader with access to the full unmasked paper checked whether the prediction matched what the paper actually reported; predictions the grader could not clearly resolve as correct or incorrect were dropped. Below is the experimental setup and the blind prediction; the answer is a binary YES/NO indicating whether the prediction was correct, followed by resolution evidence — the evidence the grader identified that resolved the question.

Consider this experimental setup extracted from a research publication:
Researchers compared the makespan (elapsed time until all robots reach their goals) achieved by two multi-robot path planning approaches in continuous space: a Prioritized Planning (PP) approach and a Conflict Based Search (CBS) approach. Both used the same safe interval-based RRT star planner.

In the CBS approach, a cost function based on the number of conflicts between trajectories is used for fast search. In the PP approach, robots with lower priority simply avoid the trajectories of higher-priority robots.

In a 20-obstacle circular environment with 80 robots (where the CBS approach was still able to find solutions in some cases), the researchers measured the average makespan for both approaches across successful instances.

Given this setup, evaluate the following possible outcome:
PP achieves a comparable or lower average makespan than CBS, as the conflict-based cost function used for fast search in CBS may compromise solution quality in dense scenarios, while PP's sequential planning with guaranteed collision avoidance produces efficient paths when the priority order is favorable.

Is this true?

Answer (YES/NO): NO